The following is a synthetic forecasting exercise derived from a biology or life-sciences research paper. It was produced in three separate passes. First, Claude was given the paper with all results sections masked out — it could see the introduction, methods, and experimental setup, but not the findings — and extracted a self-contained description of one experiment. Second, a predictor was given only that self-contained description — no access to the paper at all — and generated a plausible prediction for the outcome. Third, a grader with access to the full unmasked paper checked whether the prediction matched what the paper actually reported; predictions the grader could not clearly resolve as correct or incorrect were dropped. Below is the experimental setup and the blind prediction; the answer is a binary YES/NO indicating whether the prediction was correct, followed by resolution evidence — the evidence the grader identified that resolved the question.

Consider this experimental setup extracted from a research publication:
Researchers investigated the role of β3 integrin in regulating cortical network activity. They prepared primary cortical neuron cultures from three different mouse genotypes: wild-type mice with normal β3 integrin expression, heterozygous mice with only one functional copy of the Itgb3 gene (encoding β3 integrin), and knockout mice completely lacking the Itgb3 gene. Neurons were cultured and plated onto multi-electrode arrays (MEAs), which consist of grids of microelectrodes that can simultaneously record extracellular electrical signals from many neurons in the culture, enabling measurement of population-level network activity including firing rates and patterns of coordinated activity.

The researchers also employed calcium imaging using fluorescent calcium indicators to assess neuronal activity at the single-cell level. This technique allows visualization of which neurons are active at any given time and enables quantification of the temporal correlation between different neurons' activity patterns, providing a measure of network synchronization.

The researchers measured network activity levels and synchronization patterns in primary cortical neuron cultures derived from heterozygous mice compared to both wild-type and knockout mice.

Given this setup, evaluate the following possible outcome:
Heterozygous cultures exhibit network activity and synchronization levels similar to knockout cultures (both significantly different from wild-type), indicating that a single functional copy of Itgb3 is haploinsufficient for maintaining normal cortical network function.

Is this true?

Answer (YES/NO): YES